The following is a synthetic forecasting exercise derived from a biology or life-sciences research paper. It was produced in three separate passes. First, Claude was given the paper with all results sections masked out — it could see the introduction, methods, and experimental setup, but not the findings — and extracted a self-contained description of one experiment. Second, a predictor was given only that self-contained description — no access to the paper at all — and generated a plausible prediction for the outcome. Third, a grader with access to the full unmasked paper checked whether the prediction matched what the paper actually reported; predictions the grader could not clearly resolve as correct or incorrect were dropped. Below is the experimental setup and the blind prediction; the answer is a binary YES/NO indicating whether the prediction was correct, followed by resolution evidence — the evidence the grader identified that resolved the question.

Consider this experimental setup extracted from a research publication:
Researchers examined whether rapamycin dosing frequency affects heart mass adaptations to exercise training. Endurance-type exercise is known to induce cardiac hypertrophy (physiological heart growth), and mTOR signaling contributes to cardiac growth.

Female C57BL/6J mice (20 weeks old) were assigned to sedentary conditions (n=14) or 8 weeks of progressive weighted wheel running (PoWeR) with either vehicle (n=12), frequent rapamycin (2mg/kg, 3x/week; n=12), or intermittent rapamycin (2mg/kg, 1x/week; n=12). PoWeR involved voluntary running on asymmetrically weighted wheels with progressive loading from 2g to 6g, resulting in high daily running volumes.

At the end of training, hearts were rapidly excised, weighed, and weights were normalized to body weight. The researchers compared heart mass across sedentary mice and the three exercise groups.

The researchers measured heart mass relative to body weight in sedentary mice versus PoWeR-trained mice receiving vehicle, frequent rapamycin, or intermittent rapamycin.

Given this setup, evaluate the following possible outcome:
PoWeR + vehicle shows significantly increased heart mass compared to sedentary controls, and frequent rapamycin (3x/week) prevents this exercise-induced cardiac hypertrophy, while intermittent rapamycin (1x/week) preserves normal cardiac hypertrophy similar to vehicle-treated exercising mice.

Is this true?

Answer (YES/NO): NO